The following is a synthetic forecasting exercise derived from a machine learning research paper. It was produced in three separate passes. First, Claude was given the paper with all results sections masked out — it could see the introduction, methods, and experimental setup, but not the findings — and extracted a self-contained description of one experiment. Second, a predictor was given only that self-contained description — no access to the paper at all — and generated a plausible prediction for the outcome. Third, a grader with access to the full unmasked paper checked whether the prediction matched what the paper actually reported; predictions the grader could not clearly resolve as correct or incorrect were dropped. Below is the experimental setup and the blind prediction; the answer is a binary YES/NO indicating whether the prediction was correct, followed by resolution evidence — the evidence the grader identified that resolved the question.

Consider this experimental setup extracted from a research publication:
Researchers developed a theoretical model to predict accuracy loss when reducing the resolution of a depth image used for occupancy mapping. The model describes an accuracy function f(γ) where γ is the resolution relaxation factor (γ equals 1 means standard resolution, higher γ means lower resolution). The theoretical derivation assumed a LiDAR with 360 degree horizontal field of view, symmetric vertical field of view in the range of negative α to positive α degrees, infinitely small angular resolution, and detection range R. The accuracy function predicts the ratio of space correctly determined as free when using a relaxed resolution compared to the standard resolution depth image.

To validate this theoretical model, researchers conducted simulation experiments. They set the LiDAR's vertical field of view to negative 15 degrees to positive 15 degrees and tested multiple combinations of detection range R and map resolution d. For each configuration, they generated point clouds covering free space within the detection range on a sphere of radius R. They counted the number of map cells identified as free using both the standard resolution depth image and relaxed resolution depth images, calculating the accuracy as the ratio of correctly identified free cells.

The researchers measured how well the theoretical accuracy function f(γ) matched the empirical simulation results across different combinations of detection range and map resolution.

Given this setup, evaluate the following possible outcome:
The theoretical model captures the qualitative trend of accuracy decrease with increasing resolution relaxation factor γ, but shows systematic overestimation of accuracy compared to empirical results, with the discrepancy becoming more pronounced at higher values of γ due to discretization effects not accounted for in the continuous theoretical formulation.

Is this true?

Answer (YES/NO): NO